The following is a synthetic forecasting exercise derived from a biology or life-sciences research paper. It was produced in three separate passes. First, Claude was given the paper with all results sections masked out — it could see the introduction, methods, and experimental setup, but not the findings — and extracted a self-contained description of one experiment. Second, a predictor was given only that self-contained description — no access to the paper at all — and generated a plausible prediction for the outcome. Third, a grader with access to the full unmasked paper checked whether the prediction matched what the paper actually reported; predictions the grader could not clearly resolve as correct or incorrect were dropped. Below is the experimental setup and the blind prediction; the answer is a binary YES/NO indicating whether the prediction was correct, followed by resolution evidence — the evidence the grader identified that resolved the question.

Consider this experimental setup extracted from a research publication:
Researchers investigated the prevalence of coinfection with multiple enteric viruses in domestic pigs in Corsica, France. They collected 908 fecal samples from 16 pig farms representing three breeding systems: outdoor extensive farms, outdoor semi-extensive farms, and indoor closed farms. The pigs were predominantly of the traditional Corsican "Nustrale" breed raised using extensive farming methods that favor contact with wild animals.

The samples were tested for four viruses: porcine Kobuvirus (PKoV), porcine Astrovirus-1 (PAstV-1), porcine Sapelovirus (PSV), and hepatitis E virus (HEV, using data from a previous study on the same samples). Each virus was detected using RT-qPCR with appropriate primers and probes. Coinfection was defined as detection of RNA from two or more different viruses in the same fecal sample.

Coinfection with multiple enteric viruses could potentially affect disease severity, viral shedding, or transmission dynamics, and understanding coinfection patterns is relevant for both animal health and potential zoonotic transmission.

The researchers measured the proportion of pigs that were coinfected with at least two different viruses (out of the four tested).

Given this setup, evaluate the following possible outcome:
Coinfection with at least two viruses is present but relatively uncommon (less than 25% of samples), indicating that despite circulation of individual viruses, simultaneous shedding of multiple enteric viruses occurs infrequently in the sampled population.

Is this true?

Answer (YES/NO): NO